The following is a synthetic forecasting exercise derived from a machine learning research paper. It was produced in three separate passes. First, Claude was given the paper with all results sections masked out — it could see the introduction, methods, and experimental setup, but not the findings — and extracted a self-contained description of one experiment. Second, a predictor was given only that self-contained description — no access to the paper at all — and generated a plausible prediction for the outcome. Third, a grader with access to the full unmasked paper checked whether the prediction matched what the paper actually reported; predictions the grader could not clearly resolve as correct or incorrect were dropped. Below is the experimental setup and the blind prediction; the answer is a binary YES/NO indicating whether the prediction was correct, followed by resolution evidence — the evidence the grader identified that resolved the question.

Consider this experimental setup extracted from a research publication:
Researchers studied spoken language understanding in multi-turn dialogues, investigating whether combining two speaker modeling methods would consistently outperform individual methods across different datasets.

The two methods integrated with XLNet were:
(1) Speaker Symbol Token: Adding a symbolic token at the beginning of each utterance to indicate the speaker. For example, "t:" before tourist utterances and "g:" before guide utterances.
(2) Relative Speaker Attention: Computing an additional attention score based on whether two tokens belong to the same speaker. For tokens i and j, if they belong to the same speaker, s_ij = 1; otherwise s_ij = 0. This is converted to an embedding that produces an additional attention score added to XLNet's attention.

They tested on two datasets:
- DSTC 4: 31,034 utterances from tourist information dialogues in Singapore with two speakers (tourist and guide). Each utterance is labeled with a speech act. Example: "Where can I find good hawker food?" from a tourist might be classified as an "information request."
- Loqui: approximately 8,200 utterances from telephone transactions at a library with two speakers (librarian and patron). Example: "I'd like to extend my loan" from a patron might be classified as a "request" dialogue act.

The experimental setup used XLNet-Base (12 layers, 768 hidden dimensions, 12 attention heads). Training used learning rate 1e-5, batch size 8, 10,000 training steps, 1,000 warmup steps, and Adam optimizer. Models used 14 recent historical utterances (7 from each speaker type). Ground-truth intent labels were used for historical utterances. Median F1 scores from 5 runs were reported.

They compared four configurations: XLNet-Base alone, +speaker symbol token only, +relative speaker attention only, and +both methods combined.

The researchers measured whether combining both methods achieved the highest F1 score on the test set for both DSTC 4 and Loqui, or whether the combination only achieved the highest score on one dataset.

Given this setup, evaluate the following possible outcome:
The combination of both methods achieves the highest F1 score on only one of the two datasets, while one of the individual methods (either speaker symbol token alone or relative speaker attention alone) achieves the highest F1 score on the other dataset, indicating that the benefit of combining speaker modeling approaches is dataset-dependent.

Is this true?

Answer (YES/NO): YES